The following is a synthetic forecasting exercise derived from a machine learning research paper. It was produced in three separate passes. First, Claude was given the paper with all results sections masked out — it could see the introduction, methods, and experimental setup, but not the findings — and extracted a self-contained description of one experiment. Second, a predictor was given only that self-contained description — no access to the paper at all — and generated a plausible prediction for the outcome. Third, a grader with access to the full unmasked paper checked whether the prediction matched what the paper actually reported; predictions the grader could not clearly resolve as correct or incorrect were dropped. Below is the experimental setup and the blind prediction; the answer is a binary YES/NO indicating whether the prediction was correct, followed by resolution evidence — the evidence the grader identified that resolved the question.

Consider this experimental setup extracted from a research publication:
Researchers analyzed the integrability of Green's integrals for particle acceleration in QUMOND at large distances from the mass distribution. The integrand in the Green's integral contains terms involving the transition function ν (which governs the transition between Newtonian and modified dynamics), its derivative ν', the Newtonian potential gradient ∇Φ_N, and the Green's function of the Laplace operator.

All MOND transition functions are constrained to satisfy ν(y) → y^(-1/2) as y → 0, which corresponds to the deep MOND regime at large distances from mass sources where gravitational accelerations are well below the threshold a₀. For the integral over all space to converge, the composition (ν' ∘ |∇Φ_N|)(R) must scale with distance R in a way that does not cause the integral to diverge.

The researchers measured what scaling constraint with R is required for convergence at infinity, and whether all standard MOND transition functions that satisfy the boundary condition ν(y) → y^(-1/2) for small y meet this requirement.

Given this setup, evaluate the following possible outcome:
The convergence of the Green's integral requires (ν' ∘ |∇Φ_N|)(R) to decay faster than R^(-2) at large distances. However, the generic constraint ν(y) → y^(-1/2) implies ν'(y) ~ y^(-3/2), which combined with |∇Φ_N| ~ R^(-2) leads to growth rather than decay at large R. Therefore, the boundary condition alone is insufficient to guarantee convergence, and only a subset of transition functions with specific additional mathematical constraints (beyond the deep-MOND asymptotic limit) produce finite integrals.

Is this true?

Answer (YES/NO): NO